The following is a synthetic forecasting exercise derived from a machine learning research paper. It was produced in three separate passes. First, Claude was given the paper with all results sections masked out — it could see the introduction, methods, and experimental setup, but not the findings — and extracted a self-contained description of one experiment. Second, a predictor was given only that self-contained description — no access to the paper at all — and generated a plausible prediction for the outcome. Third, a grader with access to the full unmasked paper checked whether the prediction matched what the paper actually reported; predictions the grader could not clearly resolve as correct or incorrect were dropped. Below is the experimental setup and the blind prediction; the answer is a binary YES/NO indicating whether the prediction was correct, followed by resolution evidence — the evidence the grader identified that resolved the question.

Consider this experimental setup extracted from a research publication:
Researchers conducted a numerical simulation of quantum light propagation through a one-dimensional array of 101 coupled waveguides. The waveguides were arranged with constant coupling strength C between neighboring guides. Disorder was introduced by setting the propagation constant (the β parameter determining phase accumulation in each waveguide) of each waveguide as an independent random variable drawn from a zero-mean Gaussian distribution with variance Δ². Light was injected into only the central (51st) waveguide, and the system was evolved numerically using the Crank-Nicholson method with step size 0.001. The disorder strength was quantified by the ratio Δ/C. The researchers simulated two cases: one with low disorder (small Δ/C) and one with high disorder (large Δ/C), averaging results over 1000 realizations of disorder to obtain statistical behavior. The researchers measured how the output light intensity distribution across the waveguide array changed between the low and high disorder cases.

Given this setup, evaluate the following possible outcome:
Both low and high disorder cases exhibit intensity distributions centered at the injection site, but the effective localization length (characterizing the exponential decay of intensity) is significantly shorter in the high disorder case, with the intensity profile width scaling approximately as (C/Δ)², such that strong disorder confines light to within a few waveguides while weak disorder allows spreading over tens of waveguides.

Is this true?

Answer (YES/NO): NO